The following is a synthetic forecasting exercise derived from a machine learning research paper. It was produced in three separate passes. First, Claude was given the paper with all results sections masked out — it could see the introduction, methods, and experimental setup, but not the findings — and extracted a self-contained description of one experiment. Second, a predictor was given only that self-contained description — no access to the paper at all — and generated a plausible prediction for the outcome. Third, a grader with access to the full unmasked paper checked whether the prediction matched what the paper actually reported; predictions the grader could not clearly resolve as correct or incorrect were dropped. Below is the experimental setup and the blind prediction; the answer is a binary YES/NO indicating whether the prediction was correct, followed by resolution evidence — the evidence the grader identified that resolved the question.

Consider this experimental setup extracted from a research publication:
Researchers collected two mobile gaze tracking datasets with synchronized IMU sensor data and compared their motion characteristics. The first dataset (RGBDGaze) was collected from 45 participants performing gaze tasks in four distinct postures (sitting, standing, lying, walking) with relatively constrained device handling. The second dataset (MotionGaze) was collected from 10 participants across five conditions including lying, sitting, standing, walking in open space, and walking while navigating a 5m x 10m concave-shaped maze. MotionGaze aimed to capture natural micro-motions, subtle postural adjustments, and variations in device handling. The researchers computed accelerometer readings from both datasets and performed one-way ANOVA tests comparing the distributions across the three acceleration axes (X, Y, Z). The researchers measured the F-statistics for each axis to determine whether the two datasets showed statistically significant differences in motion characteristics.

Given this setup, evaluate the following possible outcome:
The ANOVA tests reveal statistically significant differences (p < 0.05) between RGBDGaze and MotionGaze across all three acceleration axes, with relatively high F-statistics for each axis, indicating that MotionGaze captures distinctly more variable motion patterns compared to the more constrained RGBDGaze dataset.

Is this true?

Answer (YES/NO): YES